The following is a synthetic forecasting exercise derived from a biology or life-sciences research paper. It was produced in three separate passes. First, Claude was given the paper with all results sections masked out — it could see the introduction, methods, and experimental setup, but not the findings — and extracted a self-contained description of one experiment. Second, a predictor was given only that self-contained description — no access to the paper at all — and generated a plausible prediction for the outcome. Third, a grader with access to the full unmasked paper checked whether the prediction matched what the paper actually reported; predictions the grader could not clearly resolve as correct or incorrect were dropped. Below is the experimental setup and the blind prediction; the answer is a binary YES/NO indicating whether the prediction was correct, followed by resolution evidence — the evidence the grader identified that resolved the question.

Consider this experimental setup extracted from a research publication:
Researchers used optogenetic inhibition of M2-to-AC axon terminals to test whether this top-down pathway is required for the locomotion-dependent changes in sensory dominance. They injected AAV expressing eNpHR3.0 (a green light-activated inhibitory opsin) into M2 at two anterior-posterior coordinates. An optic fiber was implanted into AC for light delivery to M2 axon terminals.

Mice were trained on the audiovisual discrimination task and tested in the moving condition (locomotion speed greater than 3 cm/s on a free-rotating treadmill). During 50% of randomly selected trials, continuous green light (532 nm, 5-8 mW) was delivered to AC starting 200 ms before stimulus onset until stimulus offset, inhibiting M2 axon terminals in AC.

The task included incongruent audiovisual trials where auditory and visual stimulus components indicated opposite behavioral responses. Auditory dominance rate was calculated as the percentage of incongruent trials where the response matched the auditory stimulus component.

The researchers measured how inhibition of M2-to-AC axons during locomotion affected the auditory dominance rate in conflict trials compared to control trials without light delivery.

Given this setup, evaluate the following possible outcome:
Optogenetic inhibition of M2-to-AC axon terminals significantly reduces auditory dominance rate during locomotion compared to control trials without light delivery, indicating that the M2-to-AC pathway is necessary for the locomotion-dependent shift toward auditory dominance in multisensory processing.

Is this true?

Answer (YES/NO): NO